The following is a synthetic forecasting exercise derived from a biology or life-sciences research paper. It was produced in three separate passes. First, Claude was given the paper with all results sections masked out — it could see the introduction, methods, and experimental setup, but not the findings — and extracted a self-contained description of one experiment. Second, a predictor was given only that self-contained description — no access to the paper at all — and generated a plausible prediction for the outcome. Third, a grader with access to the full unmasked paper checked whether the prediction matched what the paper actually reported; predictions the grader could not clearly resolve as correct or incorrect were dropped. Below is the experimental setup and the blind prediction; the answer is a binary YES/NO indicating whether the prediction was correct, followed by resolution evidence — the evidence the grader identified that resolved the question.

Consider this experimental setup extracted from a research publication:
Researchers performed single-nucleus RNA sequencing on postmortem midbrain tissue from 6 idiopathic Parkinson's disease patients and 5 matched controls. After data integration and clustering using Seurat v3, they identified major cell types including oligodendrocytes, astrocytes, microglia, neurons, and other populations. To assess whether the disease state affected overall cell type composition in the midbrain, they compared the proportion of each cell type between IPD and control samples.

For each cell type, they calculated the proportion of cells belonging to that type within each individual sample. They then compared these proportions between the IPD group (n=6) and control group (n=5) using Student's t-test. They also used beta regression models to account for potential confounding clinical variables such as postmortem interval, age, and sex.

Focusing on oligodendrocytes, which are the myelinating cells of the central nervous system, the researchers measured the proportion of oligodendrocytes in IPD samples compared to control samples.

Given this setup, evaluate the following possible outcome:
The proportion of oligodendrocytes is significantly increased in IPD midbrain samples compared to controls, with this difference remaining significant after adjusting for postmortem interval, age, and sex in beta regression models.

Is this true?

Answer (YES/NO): NO